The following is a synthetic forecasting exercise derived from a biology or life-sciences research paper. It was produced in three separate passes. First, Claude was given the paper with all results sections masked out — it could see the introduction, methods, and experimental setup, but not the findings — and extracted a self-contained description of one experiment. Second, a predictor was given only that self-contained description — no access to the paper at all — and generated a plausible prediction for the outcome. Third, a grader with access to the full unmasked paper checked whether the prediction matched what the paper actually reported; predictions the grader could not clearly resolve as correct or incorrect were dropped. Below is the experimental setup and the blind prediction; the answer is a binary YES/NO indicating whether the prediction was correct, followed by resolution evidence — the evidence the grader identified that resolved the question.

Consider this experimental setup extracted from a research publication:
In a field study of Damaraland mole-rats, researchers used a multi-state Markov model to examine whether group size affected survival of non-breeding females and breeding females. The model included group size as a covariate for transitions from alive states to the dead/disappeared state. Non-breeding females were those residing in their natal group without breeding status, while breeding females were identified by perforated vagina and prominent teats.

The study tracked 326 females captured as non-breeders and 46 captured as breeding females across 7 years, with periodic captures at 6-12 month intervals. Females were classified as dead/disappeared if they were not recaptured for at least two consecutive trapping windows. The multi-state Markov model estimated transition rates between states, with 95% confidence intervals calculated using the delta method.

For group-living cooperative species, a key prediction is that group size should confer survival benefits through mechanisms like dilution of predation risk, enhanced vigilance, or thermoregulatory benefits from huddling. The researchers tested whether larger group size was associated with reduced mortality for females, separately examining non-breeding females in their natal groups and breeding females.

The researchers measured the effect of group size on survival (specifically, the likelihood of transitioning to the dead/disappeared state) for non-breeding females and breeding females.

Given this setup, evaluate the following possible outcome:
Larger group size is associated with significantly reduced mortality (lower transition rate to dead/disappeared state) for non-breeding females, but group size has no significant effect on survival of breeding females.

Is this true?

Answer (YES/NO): NO